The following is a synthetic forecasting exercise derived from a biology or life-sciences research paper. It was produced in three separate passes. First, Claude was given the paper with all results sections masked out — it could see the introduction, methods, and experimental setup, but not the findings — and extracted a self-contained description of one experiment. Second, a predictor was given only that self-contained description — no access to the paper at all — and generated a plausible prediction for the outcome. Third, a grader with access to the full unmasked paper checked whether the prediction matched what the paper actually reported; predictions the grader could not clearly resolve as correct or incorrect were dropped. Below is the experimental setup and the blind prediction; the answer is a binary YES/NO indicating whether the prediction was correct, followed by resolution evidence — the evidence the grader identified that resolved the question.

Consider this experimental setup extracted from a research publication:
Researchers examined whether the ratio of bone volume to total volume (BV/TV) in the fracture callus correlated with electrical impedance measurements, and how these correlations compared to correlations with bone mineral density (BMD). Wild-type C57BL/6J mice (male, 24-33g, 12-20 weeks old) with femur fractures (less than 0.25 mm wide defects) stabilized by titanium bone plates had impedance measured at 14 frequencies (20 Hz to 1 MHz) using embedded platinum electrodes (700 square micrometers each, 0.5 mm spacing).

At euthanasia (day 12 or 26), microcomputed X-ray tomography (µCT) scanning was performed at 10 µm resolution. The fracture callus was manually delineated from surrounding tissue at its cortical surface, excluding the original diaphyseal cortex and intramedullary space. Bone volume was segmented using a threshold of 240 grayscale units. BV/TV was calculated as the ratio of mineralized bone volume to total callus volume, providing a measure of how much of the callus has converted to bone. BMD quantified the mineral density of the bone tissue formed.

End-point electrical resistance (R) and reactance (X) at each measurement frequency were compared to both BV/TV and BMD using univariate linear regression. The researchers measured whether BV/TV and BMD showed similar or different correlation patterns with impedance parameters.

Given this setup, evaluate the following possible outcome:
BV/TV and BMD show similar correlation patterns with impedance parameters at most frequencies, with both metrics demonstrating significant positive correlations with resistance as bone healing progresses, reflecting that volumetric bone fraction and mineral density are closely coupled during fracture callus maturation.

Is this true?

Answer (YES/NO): YES